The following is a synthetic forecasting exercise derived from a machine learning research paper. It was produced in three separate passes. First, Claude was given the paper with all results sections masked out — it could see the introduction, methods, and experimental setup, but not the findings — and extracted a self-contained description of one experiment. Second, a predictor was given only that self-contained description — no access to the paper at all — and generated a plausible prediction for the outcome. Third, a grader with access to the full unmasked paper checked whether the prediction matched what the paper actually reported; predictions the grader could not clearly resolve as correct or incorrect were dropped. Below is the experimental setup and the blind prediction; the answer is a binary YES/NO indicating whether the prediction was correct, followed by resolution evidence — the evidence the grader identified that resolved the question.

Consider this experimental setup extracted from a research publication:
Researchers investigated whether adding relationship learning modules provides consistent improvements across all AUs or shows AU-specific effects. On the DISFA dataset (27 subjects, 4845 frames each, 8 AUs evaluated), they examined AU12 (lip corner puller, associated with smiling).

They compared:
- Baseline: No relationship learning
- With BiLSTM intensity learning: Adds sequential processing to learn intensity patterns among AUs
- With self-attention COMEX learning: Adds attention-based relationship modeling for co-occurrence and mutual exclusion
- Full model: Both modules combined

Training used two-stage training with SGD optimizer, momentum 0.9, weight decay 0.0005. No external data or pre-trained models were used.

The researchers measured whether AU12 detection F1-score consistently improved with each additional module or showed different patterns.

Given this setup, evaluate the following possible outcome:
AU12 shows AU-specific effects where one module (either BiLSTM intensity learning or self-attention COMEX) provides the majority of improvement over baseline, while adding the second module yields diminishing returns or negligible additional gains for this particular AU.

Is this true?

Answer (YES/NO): NO